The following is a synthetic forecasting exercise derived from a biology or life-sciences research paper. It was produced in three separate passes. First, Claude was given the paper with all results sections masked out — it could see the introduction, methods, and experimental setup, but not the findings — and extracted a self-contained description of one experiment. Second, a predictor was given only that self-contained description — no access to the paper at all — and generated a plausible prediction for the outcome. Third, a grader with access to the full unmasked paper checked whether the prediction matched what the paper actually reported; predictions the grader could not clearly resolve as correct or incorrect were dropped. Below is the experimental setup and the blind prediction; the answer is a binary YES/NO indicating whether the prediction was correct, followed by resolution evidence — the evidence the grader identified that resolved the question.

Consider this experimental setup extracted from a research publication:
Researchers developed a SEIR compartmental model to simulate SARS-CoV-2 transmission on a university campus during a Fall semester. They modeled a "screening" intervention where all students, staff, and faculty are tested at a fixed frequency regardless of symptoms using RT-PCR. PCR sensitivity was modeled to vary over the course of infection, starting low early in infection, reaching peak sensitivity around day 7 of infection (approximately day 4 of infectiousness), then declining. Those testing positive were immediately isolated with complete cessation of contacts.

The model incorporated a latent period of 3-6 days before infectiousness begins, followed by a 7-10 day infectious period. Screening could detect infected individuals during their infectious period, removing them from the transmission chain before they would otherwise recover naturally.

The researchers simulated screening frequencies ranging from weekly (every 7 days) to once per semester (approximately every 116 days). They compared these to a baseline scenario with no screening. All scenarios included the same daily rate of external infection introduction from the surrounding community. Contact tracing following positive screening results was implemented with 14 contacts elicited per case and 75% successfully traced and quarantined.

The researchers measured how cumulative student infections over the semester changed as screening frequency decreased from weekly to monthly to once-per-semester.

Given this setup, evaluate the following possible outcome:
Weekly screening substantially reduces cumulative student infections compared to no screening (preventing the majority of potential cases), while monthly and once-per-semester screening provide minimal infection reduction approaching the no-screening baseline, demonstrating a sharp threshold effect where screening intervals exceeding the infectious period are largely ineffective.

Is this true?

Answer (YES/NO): NO